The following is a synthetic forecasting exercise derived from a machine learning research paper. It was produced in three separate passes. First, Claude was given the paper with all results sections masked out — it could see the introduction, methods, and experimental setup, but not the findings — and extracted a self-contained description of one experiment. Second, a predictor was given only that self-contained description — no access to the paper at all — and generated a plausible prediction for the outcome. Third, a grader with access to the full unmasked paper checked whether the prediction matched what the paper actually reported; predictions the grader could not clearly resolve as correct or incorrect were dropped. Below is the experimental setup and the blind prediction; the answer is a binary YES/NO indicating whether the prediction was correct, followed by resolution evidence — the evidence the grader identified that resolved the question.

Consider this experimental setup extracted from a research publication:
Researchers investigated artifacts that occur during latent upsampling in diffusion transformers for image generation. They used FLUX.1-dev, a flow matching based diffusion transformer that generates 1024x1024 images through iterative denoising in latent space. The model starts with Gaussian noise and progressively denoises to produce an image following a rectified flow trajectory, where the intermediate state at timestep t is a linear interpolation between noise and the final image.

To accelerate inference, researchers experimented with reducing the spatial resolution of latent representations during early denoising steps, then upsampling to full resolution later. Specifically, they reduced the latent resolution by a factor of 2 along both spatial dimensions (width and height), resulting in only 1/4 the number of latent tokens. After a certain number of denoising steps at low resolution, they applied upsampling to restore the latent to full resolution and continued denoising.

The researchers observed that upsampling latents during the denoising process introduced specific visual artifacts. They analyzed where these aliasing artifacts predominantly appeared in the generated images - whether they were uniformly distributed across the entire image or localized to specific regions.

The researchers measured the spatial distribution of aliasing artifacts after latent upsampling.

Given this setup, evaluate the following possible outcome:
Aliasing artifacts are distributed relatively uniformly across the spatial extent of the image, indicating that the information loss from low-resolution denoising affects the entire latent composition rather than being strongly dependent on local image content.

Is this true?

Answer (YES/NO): NO